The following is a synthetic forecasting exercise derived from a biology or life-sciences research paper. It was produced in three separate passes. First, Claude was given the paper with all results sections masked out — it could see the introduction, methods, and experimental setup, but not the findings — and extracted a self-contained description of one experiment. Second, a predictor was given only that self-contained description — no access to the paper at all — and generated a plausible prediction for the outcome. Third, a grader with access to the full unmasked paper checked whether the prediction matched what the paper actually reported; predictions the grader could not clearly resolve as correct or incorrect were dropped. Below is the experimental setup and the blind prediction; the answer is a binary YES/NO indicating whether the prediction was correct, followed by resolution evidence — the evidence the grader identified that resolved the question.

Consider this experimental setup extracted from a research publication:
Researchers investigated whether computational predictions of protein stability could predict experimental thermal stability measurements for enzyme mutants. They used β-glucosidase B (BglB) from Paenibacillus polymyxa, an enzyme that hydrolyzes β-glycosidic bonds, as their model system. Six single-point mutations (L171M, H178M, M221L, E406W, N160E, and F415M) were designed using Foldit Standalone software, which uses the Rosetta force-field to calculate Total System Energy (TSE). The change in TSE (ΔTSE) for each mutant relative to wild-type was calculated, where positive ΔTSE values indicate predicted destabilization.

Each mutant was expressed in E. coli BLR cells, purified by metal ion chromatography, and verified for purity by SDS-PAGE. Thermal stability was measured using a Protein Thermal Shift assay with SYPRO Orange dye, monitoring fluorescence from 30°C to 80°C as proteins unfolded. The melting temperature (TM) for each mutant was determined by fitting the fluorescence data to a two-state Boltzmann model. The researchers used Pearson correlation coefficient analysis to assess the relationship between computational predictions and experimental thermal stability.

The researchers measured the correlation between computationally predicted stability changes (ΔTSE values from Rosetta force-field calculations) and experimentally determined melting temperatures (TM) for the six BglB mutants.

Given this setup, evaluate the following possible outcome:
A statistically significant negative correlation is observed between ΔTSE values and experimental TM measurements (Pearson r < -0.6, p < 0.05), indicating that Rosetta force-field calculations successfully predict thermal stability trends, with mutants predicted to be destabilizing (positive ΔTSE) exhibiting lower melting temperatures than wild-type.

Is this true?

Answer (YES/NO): NO